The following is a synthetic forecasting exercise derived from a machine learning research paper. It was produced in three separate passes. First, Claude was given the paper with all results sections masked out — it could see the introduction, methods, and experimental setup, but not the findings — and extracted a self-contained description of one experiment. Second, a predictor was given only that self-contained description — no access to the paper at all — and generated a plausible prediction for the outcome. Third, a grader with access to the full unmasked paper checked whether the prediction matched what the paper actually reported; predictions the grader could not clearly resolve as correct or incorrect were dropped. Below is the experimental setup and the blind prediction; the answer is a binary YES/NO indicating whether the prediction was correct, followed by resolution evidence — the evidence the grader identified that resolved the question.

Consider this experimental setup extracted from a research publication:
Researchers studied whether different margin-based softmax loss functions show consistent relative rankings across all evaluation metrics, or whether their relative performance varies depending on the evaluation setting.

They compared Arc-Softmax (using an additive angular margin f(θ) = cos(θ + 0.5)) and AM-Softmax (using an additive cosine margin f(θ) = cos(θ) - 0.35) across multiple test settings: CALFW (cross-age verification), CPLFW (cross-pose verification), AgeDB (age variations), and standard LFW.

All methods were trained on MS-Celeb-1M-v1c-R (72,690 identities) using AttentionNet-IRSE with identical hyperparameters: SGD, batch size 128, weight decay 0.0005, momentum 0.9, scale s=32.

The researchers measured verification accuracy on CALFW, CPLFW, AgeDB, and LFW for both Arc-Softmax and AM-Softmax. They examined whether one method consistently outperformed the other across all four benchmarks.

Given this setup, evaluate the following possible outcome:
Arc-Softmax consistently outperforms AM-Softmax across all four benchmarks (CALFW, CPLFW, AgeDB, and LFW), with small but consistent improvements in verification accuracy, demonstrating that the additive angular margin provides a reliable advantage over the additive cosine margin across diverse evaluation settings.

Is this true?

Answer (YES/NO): NO